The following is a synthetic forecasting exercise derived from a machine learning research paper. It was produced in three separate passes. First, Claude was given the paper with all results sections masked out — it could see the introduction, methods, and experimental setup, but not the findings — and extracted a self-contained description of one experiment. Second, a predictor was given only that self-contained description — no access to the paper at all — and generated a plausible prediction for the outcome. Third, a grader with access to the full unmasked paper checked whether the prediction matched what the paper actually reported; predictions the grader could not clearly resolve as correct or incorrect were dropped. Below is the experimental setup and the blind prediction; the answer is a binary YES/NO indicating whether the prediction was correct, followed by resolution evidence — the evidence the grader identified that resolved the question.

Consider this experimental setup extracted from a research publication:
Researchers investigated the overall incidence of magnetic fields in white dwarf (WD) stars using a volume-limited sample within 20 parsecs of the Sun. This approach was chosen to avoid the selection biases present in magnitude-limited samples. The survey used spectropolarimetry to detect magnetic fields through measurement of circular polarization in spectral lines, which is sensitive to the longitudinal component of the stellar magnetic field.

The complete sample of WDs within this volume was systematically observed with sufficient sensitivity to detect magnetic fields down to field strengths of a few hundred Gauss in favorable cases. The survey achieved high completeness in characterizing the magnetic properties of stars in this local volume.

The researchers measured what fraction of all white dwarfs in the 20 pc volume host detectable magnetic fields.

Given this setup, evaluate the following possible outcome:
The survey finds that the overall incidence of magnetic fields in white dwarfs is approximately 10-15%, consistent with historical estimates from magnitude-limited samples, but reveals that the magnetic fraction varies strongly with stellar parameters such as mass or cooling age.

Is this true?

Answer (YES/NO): NO